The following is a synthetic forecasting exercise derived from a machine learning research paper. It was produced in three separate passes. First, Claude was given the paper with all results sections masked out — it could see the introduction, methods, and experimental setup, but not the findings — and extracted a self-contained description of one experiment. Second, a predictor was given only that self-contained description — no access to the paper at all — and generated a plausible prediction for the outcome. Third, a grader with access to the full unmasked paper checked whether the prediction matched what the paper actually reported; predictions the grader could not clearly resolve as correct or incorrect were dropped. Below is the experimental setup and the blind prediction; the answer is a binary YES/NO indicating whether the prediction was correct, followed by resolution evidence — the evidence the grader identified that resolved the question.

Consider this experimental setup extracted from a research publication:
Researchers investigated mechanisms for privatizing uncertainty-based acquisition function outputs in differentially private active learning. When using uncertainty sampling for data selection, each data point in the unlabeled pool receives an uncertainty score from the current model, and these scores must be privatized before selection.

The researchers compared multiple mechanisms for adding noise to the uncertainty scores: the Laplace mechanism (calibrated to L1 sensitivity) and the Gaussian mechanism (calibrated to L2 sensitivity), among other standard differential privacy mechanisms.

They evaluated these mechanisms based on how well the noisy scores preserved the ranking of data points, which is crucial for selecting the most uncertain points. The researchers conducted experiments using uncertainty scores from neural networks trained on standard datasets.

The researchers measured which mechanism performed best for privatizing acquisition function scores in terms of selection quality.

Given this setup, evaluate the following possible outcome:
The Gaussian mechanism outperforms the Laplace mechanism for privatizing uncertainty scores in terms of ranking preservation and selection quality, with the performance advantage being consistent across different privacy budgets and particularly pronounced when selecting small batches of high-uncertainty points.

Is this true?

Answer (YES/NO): NO